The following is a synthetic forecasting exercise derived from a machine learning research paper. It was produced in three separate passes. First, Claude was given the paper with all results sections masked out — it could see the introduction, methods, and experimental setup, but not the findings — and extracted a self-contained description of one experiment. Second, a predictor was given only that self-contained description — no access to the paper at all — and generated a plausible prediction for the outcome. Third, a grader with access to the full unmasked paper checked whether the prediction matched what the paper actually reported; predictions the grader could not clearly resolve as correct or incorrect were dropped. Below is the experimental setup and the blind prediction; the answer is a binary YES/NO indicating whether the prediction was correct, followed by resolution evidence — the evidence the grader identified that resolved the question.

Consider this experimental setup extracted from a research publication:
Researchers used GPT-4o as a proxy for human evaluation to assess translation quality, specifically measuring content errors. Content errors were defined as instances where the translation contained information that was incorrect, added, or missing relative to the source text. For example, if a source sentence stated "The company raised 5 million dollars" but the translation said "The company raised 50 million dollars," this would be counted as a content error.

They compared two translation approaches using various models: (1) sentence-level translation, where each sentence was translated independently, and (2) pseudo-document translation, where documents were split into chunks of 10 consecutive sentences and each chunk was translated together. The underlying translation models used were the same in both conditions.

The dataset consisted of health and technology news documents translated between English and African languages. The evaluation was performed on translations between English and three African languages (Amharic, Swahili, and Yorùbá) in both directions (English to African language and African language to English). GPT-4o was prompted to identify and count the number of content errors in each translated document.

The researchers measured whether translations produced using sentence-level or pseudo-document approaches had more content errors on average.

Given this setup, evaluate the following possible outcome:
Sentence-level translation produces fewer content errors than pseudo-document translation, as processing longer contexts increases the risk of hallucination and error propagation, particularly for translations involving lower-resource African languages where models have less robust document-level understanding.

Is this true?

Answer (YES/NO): NO